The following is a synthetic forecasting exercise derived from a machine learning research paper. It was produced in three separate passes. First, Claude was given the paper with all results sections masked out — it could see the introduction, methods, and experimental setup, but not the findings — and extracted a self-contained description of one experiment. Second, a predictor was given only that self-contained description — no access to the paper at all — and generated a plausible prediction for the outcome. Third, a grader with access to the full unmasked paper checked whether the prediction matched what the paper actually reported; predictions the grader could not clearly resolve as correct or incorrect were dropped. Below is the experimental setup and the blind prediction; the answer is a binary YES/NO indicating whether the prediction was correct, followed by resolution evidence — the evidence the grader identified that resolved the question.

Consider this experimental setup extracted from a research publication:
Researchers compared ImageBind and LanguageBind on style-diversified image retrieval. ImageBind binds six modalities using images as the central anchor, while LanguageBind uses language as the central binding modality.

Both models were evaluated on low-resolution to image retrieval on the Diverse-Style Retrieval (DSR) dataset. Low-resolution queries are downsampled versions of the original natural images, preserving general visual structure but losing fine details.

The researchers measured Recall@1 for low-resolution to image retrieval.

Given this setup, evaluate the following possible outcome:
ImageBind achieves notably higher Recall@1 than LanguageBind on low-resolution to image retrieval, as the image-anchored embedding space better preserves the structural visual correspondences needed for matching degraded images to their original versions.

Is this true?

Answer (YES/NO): NO